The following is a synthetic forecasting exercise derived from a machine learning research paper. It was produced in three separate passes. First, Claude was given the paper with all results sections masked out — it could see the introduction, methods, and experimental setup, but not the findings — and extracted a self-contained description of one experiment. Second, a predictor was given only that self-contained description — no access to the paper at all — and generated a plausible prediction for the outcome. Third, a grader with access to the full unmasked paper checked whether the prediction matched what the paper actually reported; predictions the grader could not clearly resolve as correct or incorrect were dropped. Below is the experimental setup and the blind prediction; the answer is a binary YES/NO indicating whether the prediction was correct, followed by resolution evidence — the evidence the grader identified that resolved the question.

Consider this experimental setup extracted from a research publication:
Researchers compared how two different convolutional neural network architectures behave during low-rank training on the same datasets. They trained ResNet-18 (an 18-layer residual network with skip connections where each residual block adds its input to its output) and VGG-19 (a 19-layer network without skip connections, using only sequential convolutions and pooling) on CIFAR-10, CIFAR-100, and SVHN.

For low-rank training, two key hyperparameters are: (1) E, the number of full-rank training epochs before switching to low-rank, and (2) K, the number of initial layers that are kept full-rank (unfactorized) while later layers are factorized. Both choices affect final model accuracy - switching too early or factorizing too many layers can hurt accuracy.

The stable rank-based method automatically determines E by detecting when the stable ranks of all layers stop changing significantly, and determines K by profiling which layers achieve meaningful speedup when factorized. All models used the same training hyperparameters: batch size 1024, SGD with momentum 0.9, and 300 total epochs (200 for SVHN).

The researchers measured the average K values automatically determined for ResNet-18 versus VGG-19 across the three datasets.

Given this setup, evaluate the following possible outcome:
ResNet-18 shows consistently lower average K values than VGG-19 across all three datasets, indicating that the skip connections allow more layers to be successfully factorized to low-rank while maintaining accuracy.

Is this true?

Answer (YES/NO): NO